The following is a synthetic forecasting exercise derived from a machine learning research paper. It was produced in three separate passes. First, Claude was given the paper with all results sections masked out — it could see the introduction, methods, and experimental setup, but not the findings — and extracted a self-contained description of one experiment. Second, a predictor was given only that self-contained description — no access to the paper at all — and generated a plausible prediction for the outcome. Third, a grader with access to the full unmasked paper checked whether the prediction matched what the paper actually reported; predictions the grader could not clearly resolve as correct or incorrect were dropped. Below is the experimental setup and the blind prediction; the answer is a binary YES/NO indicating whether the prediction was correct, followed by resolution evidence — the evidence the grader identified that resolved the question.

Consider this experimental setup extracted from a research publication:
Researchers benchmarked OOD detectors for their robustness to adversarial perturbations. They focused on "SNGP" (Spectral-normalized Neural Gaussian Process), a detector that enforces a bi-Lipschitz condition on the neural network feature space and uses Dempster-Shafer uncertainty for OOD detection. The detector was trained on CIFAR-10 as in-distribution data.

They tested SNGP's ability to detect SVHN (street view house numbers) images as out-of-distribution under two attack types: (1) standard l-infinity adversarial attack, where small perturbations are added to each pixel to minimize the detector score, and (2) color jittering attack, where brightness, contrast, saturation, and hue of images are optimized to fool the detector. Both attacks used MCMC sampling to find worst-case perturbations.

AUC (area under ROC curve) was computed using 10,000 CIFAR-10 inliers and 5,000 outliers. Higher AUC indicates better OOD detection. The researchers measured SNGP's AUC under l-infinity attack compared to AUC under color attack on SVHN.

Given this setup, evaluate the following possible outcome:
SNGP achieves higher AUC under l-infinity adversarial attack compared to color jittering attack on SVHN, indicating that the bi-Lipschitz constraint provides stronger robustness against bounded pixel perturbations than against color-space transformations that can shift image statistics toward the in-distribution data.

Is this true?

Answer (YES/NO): NO